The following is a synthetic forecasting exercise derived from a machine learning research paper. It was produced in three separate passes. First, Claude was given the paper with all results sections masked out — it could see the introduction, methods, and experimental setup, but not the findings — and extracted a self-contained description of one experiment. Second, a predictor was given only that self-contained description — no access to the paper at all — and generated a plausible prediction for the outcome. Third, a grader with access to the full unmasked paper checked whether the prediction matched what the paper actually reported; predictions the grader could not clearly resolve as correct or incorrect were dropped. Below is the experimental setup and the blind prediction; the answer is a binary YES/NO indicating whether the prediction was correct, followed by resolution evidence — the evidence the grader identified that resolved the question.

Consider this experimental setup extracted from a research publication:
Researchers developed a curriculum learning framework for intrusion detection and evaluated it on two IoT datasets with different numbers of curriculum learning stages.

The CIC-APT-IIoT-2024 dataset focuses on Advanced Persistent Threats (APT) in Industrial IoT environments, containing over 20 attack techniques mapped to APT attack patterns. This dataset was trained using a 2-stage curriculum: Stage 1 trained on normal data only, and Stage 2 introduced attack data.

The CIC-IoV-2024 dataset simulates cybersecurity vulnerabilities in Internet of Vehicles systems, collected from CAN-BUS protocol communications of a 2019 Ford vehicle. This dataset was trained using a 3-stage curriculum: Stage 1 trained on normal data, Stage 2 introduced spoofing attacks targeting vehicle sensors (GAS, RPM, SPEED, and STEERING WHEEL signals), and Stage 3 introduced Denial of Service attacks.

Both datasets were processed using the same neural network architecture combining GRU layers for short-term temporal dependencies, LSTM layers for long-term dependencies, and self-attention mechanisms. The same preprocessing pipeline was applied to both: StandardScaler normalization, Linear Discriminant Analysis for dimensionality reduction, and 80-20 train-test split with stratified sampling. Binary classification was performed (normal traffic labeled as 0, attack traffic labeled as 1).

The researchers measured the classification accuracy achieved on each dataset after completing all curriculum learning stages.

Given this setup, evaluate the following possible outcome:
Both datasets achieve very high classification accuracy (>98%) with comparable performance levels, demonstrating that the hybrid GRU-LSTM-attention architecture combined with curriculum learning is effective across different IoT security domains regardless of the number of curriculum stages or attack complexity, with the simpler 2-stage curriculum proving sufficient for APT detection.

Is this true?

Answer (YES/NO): NO